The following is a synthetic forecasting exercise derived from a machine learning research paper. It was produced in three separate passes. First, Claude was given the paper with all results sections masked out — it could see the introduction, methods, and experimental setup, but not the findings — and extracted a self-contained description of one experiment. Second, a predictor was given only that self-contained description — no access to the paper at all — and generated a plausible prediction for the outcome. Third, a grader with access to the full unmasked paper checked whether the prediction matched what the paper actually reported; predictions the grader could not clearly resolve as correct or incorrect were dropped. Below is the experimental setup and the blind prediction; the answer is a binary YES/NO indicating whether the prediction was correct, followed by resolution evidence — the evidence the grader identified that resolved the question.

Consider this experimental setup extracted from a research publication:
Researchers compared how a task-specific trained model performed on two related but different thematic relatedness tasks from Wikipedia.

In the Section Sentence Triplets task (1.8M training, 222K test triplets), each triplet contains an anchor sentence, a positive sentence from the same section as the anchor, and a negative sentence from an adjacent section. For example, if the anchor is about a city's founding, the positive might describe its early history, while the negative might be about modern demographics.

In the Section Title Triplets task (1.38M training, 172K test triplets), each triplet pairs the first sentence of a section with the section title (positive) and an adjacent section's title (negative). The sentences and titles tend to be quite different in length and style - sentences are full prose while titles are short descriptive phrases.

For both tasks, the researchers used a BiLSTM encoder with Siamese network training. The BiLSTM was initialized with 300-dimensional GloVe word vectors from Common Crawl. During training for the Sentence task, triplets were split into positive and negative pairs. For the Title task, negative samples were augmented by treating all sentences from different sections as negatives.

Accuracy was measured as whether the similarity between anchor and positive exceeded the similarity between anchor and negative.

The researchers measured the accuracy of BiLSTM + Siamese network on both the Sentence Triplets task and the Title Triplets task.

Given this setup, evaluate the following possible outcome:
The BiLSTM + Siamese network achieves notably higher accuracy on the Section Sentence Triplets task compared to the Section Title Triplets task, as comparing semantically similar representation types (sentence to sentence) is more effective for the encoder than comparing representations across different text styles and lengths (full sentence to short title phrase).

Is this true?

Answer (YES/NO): NO